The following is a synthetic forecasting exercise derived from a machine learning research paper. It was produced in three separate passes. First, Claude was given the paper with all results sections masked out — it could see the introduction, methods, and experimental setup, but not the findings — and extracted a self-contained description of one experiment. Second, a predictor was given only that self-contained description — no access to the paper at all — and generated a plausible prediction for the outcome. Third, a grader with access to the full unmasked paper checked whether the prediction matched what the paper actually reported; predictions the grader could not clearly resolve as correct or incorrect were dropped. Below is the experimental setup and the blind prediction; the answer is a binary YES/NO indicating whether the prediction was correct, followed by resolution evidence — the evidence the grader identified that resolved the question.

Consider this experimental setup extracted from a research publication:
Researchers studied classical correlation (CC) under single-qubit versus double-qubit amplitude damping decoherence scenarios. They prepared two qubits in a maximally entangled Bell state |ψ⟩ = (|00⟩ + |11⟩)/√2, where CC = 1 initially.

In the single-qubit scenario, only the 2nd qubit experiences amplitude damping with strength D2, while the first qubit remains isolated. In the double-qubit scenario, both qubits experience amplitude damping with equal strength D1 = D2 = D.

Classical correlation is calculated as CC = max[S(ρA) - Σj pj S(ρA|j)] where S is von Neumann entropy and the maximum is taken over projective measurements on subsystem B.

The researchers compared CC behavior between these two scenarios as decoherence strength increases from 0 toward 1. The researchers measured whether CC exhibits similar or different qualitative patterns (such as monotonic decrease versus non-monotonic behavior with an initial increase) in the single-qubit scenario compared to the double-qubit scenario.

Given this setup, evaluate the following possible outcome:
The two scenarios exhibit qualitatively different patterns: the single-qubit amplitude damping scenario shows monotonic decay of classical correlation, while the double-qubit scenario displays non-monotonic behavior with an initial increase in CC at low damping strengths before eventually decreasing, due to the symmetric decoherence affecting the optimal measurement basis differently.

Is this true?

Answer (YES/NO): NO